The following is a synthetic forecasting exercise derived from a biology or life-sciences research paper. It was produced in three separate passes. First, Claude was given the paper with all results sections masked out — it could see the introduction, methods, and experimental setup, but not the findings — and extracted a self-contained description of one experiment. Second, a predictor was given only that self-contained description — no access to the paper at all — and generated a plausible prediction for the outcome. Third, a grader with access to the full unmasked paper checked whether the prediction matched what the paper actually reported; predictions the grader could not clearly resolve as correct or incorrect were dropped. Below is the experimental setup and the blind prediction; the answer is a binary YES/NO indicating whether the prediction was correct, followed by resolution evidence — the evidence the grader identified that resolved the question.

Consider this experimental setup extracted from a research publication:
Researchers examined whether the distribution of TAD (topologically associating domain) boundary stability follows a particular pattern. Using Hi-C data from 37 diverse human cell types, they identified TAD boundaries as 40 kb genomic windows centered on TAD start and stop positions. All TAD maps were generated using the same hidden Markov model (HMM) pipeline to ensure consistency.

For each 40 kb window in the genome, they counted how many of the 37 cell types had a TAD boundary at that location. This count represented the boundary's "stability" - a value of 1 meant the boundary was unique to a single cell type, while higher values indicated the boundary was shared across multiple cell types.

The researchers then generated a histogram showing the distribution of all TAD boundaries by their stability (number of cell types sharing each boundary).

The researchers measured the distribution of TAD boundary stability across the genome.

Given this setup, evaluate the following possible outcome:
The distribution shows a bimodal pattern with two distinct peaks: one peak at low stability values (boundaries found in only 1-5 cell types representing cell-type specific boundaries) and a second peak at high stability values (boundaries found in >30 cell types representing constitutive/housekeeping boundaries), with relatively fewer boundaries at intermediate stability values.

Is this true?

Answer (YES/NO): NO